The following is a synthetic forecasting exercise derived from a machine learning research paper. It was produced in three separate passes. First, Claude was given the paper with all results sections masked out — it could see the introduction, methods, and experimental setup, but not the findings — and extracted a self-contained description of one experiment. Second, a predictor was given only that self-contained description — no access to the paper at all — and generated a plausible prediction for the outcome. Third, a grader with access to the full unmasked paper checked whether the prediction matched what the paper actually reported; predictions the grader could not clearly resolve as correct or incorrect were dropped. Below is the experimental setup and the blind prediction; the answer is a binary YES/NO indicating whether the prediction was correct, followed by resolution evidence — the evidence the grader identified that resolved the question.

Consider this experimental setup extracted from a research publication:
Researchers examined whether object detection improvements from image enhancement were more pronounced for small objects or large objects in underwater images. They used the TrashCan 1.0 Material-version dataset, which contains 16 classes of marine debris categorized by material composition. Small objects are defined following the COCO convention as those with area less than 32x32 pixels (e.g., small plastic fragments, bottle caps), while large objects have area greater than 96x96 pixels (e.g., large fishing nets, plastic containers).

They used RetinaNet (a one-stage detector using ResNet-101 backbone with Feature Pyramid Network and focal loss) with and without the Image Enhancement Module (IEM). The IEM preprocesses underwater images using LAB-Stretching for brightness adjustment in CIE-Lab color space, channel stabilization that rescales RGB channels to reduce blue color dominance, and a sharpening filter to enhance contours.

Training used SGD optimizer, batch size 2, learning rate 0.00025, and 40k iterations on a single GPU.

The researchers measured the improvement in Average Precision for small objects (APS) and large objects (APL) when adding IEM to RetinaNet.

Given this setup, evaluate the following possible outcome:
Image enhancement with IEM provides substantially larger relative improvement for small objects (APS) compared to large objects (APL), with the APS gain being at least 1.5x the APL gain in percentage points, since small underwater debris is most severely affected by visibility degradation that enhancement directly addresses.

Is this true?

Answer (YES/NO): YES